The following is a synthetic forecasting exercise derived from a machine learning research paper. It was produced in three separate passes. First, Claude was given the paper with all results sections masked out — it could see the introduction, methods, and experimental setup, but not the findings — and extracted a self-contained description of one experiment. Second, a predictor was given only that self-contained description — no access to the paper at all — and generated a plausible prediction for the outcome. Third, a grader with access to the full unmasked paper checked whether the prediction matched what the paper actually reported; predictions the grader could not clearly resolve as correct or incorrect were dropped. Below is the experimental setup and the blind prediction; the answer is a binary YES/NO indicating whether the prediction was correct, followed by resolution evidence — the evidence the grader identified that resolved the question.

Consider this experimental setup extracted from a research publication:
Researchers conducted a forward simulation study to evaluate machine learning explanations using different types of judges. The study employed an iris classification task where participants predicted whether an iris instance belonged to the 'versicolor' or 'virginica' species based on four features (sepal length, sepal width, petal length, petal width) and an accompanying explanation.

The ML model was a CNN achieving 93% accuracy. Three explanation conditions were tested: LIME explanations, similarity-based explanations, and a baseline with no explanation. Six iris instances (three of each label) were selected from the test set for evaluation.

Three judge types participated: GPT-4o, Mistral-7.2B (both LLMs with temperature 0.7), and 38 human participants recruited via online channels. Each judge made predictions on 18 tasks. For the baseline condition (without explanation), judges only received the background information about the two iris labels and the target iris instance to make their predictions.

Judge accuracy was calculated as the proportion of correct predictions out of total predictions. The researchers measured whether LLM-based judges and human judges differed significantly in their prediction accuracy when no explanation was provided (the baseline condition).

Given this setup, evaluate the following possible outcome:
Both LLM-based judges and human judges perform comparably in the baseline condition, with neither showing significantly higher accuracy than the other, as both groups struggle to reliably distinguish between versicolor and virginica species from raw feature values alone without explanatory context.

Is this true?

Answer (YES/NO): NO